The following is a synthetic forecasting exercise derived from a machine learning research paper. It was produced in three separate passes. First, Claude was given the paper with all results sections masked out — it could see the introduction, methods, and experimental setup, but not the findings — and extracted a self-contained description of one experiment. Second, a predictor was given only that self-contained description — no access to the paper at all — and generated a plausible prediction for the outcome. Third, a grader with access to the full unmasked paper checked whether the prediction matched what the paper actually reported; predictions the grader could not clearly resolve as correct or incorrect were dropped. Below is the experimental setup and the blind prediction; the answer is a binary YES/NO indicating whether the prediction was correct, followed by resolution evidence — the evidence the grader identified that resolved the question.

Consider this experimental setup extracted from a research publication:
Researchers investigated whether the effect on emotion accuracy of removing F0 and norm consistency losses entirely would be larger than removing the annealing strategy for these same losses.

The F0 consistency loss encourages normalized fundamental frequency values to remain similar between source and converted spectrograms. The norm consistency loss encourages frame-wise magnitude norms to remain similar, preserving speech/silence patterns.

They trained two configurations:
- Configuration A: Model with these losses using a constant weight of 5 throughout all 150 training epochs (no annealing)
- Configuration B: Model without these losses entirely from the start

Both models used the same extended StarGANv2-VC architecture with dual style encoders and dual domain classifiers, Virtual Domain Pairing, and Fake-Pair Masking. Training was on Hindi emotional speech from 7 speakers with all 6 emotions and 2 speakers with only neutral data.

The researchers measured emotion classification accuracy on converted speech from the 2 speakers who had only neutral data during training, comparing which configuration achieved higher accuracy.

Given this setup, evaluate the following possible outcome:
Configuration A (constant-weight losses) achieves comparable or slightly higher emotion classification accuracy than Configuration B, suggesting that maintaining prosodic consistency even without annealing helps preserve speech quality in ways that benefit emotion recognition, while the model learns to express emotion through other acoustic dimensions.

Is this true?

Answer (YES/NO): NO